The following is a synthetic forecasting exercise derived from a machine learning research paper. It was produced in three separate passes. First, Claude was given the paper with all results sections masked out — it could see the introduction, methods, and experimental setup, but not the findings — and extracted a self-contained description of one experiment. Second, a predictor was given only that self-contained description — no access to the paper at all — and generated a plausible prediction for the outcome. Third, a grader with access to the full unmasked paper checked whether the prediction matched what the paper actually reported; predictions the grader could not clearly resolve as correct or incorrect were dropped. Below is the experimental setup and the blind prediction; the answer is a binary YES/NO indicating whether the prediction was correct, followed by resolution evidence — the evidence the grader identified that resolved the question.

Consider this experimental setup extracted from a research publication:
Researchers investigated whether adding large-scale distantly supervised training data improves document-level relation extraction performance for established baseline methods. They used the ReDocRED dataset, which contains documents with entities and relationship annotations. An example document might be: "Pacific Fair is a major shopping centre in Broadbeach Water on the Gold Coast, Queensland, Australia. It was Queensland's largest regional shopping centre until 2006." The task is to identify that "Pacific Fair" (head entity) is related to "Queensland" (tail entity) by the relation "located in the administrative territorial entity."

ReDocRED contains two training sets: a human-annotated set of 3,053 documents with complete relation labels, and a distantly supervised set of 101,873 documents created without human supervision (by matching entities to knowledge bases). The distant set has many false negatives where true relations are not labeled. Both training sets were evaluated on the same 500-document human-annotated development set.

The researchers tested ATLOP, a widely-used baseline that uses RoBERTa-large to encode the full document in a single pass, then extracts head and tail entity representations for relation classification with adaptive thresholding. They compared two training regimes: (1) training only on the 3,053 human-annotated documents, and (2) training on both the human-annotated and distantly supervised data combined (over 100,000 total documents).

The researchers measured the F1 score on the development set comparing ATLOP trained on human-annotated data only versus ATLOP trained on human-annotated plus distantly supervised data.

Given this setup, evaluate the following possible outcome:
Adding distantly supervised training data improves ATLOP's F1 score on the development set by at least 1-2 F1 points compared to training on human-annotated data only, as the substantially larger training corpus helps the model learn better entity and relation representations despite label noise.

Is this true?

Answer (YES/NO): NO